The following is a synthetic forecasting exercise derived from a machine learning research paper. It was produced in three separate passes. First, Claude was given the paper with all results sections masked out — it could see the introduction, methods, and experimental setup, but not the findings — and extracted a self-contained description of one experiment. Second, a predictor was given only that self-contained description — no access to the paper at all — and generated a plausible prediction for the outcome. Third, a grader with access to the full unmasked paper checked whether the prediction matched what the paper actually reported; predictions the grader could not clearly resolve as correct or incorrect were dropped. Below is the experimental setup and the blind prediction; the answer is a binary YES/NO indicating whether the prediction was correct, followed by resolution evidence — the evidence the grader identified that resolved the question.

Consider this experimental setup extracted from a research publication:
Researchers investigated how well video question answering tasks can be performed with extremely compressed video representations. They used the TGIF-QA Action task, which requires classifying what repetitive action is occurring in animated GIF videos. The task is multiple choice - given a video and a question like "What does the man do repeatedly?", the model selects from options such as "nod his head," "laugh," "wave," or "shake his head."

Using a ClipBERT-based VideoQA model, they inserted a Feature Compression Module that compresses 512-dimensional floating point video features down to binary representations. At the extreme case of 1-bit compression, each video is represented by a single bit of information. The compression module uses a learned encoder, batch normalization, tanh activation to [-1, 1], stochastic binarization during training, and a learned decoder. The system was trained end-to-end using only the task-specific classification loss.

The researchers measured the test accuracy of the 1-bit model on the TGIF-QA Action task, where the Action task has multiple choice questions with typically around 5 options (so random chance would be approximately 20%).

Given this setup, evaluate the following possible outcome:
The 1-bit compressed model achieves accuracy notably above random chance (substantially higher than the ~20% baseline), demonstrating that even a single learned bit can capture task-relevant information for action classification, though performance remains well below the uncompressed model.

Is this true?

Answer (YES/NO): YES